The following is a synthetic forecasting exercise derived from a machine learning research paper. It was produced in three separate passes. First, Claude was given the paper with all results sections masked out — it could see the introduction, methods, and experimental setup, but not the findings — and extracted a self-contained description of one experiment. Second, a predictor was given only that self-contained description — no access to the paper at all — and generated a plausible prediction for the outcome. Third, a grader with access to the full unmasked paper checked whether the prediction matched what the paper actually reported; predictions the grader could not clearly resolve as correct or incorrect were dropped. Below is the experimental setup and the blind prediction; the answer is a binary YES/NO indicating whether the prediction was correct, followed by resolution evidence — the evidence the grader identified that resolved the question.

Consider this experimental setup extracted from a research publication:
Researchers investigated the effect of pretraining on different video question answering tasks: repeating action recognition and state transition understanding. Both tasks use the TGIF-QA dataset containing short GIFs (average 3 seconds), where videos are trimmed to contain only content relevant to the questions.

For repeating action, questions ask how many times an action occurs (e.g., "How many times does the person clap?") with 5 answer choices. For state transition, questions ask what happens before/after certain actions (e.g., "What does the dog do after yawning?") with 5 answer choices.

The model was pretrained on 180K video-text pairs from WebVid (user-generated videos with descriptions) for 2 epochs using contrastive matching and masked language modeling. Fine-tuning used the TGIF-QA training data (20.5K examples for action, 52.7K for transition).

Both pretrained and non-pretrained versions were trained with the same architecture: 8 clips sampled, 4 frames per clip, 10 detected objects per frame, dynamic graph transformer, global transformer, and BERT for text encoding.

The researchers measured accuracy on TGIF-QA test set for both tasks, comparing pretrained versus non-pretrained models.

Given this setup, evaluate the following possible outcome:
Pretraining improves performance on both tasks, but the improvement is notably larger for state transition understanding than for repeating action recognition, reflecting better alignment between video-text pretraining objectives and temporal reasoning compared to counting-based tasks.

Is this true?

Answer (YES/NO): NO